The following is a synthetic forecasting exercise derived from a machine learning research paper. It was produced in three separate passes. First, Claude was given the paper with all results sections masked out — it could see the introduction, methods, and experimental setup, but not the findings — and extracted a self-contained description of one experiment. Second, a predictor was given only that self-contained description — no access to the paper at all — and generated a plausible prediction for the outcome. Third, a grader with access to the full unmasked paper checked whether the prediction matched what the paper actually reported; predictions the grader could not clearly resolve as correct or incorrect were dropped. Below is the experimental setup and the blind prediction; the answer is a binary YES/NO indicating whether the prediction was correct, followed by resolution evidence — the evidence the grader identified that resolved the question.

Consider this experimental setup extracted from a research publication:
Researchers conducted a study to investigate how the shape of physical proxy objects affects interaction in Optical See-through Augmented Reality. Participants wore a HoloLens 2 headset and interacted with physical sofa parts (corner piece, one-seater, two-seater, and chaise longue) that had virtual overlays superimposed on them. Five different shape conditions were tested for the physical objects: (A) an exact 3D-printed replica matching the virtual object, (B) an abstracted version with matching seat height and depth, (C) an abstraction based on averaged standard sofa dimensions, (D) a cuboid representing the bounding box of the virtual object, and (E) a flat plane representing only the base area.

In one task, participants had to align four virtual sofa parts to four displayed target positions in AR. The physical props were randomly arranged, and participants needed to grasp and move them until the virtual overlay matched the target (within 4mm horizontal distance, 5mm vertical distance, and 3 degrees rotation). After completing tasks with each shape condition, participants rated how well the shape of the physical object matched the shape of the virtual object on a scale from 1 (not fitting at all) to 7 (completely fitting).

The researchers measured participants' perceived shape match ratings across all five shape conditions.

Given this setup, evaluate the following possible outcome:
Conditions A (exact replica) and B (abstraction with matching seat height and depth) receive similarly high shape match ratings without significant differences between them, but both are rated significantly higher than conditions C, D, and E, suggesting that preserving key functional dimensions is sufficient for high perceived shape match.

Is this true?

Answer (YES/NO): NO